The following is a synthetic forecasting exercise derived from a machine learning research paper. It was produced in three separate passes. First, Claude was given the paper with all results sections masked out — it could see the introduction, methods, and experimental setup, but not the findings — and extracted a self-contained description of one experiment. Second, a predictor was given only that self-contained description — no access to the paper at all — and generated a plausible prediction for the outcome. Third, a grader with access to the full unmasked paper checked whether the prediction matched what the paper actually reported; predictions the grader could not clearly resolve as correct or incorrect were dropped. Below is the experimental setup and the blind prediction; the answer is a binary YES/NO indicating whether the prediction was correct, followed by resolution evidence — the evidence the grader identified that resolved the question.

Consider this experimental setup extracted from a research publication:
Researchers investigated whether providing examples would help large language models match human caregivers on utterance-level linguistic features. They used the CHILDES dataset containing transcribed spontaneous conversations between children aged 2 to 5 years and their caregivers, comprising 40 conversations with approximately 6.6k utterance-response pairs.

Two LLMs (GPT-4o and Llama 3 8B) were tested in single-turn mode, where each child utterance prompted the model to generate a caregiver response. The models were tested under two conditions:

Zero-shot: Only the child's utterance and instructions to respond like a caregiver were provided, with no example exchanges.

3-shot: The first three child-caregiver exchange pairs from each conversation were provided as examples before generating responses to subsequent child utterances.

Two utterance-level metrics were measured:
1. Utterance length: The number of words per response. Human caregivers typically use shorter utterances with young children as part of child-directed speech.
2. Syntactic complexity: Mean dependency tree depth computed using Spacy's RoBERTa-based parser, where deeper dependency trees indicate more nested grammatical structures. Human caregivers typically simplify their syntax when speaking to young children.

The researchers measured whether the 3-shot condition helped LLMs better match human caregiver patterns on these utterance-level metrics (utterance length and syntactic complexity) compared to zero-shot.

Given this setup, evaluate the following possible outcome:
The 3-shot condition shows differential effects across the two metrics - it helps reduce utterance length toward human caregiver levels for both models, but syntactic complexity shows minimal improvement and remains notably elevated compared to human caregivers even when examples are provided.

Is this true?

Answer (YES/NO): NO